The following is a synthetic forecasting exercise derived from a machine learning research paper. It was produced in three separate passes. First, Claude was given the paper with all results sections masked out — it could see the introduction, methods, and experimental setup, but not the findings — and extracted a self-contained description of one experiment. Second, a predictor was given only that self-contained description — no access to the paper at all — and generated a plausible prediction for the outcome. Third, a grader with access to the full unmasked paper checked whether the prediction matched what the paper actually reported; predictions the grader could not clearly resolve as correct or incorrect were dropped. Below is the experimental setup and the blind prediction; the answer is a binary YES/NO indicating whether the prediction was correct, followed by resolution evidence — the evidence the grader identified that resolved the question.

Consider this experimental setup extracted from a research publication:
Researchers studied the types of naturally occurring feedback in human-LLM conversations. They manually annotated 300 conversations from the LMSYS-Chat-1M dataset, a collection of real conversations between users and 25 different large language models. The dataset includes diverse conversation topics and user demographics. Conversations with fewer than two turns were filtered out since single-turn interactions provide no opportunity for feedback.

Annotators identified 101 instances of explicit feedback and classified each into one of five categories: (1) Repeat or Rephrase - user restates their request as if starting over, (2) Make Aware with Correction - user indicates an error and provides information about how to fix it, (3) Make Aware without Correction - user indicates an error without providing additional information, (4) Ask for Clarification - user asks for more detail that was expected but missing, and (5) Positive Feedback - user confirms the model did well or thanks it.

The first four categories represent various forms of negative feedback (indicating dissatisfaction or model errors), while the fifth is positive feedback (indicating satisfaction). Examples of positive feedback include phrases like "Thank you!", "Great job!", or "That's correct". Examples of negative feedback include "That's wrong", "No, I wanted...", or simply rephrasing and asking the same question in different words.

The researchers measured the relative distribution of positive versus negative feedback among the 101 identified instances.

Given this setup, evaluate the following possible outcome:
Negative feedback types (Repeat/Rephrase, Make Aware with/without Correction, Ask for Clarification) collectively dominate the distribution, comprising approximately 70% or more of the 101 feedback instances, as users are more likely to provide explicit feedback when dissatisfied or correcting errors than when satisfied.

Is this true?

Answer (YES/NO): YES